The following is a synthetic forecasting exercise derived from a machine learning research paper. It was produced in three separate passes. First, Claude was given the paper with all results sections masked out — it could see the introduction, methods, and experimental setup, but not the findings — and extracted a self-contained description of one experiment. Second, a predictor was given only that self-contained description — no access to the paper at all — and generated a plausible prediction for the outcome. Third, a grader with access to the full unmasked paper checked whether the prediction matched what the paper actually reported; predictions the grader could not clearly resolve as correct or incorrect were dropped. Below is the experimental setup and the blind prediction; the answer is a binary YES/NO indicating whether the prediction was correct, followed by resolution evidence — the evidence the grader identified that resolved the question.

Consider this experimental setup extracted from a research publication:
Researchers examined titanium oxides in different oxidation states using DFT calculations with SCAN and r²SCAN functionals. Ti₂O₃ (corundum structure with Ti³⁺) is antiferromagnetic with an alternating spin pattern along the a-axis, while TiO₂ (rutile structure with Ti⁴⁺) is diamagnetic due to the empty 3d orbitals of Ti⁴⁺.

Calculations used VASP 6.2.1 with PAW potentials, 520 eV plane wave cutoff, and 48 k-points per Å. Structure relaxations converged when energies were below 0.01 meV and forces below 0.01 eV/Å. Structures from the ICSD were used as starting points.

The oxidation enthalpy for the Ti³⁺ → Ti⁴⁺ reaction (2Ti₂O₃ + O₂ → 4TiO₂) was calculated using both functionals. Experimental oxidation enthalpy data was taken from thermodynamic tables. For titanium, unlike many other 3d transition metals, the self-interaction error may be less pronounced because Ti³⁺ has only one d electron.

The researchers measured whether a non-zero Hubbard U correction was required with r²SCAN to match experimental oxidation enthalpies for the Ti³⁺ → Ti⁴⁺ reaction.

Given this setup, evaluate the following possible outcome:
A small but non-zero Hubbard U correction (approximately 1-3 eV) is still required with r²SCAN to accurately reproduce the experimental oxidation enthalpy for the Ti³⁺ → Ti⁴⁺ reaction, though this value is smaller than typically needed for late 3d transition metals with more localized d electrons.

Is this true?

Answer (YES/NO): YES